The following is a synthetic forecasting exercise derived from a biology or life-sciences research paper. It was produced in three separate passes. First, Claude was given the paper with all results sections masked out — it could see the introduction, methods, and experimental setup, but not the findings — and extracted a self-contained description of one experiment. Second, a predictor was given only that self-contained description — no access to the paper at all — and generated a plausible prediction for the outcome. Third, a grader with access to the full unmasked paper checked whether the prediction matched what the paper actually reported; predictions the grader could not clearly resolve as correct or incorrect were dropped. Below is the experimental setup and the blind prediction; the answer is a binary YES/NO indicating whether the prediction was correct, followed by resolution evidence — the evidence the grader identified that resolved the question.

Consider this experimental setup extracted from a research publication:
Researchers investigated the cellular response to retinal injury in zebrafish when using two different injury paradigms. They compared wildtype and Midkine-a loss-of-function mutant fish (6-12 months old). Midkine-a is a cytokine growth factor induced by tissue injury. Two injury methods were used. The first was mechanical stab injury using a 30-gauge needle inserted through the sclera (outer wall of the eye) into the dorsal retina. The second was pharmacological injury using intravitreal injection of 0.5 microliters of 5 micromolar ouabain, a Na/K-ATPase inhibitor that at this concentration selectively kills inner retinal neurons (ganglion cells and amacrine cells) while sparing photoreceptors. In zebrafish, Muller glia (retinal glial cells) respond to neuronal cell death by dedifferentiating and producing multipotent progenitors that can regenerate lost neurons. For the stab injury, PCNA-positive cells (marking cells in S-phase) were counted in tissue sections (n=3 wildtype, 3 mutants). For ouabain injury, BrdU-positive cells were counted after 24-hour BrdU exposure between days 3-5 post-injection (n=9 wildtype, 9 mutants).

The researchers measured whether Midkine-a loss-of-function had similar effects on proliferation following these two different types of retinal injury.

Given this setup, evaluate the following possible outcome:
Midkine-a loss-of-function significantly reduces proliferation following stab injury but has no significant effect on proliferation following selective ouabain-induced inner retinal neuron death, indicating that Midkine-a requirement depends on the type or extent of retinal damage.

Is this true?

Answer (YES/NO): NO